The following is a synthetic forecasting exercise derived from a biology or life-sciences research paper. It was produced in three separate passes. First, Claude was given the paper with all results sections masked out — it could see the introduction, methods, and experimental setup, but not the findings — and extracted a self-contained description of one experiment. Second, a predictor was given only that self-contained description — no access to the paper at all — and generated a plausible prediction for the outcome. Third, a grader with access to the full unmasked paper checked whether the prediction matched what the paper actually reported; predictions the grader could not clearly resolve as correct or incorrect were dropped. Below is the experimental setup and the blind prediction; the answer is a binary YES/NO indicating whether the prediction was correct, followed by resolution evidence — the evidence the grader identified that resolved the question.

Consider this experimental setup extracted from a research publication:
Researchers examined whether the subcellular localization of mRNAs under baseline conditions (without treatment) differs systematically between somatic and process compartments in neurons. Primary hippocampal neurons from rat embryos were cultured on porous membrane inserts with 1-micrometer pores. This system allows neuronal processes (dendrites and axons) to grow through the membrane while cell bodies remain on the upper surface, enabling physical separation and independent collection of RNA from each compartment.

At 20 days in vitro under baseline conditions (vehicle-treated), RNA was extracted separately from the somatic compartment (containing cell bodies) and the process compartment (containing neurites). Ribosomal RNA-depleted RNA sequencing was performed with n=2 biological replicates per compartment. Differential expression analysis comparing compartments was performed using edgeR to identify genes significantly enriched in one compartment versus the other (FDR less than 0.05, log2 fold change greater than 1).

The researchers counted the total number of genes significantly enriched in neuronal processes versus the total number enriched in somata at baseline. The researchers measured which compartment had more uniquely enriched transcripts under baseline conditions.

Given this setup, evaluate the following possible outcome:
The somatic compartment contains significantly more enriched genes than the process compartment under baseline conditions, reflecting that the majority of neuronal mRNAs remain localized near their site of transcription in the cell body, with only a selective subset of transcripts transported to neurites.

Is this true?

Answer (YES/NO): NO